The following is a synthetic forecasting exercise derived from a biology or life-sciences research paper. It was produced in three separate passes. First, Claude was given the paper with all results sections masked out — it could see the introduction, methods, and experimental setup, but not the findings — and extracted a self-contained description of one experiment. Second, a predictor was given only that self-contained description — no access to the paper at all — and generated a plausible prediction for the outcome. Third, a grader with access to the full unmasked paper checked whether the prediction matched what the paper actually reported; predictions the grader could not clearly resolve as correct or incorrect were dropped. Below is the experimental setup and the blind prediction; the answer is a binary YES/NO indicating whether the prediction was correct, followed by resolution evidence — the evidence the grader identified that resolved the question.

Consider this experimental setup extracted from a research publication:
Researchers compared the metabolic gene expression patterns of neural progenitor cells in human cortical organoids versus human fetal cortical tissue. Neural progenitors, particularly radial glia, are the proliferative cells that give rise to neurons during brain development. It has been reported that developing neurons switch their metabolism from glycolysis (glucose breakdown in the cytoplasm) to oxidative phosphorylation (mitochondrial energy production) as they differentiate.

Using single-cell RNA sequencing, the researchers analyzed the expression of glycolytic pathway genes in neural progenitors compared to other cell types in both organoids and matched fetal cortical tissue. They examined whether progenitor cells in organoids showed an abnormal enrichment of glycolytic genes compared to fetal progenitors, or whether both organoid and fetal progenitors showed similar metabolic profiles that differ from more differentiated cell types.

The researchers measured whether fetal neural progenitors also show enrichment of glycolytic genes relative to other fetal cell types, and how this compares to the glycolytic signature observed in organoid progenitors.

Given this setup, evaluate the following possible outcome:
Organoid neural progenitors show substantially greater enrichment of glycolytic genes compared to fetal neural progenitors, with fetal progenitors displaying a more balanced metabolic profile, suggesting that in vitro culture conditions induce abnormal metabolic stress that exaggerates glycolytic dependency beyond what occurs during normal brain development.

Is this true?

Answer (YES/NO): NO